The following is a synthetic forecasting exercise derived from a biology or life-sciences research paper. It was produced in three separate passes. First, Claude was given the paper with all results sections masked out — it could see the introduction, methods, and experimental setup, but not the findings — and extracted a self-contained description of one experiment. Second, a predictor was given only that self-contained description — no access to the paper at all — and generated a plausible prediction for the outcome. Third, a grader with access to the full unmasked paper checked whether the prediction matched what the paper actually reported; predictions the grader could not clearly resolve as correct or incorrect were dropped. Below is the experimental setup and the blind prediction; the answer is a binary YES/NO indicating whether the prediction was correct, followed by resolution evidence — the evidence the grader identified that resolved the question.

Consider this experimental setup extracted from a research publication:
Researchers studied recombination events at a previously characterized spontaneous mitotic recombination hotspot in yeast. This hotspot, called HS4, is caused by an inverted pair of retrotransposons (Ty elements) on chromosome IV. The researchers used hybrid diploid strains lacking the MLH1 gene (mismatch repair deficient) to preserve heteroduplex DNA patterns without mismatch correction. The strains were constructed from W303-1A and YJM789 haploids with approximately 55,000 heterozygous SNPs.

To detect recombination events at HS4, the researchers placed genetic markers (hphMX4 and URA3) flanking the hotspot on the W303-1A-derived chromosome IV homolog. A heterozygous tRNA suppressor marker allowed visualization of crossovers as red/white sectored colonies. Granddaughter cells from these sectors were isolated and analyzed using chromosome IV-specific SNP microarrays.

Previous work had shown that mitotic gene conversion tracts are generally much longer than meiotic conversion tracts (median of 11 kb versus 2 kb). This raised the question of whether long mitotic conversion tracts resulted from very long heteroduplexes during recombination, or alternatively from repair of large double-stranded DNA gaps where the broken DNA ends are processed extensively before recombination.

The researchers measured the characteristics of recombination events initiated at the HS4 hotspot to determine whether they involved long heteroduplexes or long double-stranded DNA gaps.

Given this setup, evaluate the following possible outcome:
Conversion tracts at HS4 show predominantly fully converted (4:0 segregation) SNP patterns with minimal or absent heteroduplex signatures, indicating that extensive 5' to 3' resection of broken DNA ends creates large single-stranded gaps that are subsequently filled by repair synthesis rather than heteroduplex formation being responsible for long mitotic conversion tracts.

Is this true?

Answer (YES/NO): NO